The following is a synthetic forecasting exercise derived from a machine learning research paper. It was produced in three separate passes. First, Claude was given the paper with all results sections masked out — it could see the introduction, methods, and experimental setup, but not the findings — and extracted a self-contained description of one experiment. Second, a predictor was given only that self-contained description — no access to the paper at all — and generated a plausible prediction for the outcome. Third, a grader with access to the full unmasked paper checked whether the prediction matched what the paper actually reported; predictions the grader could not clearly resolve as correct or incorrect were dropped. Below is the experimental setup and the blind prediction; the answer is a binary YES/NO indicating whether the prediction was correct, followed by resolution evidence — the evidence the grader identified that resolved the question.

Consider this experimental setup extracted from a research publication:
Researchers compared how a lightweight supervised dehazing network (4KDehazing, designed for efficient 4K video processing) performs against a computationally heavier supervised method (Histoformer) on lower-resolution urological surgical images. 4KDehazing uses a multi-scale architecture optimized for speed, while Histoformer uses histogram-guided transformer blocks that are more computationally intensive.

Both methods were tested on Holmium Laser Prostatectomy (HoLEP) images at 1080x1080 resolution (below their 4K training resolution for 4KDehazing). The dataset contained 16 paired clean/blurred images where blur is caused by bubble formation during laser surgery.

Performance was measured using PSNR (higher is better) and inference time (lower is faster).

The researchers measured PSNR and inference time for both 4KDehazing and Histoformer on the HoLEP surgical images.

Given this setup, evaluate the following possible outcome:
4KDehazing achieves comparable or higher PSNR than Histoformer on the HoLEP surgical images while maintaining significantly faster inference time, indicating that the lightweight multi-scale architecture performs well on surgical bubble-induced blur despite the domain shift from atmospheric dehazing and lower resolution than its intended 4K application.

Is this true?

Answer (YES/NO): NO